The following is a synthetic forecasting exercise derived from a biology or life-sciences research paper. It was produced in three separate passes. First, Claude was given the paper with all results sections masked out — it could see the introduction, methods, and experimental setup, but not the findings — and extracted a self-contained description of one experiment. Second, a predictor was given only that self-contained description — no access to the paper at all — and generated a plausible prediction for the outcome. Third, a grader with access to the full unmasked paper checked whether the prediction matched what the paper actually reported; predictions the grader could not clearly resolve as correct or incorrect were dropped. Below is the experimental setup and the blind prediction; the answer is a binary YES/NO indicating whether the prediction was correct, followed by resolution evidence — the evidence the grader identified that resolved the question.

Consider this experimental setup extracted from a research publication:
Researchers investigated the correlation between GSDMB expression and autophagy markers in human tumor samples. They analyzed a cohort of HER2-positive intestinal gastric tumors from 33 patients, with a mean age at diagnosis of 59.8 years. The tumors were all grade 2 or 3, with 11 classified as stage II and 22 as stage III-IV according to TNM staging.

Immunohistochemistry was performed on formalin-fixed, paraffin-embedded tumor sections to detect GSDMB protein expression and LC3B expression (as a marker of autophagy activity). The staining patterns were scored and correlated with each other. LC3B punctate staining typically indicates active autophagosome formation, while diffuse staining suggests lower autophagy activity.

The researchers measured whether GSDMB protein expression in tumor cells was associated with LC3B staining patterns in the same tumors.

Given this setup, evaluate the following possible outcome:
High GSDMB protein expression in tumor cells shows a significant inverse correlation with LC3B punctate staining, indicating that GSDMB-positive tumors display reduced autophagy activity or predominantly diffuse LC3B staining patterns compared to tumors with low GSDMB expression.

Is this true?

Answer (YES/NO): NO